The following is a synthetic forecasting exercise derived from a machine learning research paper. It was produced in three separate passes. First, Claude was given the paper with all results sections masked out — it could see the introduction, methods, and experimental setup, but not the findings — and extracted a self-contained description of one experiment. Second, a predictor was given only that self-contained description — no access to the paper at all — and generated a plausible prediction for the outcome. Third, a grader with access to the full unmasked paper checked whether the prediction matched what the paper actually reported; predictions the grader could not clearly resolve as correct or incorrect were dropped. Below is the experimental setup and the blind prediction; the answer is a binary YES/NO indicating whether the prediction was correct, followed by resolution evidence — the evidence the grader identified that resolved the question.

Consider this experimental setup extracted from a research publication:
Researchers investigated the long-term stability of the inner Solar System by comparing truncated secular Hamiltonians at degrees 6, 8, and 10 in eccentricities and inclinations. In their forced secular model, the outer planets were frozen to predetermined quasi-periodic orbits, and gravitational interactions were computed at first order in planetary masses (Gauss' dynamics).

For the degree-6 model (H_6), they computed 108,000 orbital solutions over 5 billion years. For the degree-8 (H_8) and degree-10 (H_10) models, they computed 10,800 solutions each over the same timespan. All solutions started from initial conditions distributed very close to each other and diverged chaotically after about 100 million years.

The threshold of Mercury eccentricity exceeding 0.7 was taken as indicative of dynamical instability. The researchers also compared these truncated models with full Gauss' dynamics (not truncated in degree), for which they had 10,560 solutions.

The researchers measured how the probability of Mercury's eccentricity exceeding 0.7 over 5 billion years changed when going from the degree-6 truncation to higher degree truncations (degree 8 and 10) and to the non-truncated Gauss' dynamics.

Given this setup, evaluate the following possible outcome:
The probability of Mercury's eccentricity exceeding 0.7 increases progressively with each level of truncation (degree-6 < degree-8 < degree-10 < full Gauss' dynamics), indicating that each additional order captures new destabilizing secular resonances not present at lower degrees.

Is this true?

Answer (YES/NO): NO